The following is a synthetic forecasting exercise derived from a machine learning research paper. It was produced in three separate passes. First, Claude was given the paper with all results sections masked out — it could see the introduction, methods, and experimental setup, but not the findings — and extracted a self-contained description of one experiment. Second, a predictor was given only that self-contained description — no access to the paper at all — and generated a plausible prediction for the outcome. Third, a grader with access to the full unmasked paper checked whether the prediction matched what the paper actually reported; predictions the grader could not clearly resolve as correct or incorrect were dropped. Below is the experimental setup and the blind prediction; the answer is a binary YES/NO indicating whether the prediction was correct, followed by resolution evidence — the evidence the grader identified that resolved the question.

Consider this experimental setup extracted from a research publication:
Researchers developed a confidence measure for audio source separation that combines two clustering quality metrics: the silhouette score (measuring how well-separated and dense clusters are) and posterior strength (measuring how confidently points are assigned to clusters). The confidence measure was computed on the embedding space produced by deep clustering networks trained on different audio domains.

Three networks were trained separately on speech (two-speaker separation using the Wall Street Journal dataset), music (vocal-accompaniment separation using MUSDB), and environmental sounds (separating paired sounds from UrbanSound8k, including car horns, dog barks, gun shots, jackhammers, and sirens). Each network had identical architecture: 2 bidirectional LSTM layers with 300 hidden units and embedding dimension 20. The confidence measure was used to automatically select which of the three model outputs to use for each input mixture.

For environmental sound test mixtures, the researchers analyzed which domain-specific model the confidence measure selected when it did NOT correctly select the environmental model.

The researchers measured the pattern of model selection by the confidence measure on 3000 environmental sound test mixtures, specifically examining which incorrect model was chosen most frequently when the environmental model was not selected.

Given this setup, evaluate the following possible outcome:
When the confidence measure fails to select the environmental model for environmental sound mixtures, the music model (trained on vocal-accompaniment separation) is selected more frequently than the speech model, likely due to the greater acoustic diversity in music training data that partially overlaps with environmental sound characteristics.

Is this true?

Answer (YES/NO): YES